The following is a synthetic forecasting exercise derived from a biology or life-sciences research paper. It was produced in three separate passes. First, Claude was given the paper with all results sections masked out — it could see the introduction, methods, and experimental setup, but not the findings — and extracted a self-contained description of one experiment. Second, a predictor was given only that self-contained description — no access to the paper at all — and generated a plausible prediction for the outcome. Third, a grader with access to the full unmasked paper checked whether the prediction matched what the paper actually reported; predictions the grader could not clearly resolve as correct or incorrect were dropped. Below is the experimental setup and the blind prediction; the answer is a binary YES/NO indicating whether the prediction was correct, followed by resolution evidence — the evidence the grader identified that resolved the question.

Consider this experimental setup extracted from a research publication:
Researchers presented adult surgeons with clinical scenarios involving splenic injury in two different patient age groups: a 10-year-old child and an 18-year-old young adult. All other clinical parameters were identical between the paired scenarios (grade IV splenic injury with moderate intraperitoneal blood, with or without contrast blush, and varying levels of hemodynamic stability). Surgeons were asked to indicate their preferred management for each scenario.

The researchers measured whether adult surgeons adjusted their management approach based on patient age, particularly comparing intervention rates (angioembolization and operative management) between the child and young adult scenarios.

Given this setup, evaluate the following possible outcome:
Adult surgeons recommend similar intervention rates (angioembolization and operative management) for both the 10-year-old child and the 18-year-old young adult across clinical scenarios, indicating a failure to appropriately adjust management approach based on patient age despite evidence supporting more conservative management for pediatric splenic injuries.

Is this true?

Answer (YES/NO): NO